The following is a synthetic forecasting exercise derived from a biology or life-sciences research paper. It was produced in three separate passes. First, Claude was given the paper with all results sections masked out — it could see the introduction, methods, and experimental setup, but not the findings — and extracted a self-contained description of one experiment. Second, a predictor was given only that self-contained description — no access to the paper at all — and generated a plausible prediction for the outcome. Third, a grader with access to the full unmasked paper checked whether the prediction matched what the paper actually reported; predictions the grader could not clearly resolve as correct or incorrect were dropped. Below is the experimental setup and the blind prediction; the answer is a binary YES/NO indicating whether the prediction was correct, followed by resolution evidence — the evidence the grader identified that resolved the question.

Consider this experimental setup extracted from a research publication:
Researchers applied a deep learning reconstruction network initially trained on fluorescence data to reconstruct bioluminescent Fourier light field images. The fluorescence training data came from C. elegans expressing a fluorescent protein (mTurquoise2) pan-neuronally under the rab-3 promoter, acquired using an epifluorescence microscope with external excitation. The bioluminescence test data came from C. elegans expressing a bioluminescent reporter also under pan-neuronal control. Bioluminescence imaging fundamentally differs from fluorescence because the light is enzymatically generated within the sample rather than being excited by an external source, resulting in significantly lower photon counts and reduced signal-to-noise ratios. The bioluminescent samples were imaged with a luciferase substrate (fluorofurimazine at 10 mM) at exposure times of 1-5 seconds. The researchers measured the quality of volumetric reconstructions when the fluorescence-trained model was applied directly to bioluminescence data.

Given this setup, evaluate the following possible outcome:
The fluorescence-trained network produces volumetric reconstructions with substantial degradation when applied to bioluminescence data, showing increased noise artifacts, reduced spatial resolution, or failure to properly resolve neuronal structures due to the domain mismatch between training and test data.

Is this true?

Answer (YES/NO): YES